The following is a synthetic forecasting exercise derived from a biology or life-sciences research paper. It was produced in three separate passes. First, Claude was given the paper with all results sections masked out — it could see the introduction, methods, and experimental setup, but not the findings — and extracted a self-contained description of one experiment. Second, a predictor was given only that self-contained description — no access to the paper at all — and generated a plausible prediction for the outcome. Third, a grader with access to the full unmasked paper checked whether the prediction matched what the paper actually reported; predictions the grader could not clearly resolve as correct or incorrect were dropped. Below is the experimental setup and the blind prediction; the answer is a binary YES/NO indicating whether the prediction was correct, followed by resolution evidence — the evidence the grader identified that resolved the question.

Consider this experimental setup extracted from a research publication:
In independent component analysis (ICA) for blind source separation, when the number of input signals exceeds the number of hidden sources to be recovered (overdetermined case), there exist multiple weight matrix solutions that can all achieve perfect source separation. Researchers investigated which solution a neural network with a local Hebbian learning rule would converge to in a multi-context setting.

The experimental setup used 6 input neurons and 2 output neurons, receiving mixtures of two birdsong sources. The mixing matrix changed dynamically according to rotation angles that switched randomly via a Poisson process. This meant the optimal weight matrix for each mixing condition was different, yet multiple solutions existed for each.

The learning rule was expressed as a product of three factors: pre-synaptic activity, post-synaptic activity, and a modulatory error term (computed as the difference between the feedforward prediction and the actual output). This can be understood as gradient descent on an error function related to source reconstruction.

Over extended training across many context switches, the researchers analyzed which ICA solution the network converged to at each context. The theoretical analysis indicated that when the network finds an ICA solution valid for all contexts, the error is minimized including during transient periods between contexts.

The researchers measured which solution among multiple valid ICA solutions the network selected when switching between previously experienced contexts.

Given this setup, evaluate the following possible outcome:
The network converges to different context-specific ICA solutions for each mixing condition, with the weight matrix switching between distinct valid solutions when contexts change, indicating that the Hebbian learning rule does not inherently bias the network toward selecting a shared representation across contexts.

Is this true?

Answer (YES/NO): NO